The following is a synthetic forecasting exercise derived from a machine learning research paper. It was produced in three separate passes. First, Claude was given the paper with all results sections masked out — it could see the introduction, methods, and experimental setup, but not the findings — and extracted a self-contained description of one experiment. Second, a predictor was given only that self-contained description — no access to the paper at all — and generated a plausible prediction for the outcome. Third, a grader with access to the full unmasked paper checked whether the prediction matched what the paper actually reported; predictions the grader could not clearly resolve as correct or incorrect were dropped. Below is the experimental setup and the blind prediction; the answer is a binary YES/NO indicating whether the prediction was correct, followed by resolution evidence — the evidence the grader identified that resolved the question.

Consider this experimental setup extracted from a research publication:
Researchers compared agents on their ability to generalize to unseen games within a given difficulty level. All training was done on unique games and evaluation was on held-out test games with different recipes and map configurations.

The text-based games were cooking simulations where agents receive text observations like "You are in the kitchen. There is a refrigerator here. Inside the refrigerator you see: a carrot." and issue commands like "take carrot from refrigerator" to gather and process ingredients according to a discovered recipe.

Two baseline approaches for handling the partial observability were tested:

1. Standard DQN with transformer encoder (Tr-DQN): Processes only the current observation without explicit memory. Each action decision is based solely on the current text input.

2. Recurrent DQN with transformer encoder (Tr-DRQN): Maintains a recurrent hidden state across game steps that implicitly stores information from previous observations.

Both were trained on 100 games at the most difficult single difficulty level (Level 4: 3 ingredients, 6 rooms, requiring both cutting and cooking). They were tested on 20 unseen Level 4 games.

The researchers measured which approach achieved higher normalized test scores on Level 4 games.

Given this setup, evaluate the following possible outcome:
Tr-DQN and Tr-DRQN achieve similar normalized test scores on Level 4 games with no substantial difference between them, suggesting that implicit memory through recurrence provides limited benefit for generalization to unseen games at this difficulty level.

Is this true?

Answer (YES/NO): NO